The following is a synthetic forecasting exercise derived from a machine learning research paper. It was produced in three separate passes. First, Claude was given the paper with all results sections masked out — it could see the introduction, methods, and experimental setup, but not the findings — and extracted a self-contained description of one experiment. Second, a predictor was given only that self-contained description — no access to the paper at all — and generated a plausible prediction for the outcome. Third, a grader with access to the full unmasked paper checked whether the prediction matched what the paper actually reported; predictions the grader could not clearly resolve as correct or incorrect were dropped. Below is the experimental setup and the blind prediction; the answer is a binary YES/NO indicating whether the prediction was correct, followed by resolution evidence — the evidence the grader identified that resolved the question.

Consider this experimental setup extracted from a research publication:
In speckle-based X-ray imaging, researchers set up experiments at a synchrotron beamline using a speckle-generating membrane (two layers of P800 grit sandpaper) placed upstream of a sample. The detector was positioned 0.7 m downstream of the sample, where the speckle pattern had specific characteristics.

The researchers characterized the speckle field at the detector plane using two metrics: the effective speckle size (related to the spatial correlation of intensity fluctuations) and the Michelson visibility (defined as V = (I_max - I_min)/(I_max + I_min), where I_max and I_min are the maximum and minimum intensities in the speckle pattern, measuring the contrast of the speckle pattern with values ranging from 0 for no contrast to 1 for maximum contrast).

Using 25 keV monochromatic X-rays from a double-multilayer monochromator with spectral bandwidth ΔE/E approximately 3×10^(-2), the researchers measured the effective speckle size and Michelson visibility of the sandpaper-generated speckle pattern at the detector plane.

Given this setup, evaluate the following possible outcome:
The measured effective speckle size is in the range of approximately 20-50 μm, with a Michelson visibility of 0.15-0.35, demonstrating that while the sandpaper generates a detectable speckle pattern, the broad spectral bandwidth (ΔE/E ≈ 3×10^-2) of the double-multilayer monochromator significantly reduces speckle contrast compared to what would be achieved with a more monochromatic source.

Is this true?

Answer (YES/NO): NO